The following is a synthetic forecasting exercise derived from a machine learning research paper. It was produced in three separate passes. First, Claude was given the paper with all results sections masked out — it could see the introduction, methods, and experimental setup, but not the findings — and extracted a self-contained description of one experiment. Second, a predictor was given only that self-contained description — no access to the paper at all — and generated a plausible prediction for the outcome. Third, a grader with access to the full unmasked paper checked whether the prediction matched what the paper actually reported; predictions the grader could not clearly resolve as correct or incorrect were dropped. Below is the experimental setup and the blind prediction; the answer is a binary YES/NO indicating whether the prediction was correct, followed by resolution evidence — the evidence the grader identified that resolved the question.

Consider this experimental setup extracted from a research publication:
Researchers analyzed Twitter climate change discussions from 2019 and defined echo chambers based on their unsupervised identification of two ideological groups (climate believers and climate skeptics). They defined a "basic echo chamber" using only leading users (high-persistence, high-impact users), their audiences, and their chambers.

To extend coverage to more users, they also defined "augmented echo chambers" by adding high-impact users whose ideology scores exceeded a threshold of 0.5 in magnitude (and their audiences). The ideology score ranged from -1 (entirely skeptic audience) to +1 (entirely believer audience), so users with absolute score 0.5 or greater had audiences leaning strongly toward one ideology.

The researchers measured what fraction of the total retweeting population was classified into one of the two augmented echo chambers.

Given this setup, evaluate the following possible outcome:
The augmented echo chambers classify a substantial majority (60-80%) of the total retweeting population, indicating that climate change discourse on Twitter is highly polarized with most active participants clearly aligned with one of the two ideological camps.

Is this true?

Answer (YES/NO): NO